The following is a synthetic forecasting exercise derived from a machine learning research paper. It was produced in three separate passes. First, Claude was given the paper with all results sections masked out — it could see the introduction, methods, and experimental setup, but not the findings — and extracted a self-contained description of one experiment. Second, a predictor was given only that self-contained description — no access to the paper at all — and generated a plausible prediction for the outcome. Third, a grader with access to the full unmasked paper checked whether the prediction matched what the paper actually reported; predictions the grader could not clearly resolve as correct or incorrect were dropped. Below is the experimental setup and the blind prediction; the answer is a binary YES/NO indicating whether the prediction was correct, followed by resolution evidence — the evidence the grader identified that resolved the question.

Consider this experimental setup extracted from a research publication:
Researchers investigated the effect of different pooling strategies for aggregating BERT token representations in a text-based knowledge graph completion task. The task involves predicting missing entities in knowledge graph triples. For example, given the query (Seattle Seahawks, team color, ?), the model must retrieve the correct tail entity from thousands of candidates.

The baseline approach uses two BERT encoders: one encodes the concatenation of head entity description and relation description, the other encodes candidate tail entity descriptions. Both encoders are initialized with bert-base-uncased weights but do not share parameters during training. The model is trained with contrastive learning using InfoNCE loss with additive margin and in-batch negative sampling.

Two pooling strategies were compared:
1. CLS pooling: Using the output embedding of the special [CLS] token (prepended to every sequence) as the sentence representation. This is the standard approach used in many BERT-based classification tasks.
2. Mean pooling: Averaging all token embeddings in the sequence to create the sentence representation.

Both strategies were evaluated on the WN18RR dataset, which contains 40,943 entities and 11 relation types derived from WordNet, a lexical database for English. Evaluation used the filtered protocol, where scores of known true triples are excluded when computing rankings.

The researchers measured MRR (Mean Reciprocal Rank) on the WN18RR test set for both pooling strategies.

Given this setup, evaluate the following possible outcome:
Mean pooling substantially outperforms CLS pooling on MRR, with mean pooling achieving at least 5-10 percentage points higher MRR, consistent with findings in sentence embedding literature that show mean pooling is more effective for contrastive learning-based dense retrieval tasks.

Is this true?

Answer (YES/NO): NO